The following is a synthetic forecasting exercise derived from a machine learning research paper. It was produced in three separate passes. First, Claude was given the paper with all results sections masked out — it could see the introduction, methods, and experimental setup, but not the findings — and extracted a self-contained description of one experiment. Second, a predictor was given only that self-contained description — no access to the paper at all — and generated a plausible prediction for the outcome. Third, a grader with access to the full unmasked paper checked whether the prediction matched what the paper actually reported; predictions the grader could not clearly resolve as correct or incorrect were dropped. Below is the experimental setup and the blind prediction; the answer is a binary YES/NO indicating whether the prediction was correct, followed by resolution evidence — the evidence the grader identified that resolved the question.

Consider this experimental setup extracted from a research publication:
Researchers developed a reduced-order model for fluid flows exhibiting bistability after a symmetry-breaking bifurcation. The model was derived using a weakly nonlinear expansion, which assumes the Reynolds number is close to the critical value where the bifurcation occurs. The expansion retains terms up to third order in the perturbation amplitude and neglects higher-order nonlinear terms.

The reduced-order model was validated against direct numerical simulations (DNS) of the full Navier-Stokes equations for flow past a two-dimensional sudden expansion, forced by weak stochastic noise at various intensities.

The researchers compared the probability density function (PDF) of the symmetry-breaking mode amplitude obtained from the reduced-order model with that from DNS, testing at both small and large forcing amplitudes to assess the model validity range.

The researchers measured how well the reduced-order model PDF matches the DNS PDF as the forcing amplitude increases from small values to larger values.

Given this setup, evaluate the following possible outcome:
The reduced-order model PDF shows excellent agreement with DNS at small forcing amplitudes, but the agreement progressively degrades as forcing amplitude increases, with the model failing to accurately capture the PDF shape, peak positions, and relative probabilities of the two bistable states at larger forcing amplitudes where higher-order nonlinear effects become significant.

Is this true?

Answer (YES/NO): NO